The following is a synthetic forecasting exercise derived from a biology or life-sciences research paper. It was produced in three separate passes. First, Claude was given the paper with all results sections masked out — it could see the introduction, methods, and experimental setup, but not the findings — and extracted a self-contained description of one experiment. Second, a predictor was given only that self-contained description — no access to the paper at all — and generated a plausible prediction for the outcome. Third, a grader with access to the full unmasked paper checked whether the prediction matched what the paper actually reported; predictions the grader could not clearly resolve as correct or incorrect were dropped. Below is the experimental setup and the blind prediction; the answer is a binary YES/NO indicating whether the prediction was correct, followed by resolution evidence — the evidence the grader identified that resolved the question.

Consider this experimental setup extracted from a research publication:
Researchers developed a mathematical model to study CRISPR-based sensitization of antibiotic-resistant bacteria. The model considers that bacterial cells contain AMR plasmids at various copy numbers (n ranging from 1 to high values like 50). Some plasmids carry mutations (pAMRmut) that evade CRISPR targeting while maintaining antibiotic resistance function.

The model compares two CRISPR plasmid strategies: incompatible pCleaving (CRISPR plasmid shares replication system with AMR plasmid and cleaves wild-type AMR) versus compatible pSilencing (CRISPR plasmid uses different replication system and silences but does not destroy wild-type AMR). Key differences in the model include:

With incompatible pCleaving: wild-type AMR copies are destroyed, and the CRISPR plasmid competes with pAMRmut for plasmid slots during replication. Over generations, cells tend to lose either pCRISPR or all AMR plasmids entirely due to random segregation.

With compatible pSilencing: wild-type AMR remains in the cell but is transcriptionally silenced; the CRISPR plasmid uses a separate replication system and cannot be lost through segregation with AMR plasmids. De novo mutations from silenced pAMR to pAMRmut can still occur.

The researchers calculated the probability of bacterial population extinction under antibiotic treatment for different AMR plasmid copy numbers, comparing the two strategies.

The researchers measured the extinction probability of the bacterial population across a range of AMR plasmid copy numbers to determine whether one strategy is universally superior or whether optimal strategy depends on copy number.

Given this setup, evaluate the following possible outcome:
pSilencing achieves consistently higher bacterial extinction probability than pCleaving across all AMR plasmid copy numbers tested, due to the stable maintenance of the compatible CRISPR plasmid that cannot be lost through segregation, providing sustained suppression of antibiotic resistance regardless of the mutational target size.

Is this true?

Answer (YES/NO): NO